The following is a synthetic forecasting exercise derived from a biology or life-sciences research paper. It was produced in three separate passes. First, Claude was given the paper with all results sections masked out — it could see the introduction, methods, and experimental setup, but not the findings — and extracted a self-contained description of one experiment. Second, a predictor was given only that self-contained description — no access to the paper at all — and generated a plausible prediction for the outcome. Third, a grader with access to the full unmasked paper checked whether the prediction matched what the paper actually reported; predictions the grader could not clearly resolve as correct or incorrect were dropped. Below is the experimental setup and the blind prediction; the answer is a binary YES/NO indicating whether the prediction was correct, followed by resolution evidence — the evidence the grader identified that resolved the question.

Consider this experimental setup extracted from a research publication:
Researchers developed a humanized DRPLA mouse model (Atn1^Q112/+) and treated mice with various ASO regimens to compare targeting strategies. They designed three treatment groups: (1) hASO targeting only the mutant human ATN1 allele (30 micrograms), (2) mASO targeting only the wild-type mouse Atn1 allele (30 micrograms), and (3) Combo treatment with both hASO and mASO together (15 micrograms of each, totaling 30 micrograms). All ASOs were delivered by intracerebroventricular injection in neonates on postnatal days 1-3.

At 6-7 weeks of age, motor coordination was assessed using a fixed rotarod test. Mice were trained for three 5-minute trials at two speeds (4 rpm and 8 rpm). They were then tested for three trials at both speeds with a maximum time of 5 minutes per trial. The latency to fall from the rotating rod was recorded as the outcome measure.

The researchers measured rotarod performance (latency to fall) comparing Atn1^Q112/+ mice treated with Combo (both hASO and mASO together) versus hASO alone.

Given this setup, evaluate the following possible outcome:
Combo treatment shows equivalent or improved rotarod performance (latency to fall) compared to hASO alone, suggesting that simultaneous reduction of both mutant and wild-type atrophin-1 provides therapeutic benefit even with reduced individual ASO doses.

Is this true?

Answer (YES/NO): YES